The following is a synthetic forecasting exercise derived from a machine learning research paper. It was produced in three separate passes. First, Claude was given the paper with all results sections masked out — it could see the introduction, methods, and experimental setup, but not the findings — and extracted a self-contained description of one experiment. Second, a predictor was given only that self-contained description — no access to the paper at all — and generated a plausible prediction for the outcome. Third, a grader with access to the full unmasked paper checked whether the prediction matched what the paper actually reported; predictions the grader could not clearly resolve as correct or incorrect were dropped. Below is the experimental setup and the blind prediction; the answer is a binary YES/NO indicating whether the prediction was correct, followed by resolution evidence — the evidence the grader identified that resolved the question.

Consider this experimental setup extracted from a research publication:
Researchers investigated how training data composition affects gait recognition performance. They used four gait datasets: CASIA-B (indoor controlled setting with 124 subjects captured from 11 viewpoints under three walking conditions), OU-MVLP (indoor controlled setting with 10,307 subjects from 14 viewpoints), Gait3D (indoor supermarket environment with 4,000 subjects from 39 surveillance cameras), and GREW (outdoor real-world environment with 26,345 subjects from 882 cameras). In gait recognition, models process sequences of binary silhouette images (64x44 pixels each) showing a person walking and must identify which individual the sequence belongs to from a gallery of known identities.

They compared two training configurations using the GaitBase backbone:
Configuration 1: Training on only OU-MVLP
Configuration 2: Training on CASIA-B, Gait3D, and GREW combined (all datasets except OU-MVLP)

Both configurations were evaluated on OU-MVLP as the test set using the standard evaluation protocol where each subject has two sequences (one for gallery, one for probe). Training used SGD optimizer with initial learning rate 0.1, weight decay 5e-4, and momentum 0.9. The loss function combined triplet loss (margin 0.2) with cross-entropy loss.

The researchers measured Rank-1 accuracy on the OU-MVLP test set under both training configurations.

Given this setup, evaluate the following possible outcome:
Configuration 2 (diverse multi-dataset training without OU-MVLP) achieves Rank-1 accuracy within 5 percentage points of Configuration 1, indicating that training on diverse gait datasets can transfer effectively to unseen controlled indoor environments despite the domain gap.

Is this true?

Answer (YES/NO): NO